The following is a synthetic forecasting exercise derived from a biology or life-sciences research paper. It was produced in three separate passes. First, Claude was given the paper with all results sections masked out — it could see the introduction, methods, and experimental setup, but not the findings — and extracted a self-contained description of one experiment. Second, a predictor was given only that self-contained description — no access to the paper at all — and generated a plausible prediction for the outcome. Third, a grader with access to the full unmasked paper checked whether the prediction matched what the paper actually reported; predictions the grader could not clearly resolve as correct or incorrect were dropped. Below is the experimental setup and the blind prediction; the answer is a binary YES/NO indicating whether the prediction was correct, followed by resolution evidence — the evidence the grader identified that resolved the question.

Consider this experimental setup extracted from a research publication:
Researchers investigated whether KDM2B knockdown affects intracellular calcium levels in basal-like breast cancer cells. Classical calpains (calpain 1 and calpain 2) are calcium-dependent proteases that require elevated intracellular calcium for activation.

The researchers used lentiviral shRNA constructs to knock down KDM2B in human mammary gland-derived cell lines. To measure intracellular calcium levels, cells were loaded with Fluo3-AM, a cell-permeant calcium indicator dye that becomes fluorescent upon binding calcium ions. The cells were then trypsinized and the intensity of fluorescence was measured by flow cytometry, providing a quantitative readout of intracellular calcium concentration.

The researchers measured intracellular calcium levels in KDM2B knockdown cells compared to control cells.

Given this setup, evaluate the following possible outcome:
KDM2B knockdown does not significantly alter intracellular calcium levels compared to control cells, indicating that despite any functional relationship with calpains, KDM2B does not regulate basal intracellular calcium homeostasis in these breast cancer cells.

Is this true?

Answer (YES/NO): NO